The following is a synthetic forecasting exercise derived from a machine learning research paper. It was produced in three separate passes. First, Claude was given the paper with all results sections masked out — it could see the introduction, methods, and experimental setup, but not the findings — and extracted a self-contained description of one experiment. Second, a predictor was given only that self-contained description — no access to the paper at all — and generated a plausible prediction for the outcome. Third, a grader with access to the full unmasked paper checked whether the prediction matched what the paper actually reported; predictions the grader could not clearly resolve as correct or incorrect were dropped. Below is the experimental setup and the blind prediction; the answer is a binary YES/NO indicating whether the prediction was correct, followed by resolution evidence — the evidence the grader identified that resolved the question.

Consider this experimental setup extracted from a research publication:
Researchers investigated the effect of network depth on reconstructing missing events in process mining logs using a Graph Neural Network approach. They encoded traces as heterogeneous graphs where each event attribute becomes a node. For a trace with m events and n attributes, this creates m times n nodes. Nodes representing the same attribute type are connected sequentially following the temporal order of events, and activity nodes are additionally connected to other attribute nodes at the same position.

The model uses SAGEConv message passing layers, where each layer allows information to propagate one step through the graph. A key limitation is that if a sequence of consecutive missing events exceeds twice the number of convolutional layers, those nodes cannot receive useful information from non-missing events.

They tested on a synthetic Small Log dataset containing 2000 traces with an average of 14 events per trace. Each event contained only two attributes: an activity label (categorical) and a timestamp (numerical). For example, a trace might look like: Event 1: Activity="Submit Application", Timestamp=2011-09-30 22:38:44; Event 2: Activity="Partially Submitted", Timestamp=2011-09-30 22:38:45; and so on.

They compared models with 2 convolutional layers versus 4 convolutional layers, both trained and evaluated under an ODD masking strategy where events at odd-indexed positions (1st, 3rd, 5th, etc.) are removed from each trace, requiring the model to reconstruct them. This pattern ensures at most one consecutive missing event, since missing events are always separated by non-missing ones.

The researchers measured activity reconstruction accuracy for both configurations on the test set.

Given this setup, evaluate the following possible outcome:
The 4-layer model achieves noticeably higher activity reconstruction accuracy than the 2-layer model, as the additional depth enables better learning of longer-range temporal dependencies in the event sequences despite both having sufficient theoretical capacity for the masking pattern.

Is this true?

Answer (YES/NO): YES